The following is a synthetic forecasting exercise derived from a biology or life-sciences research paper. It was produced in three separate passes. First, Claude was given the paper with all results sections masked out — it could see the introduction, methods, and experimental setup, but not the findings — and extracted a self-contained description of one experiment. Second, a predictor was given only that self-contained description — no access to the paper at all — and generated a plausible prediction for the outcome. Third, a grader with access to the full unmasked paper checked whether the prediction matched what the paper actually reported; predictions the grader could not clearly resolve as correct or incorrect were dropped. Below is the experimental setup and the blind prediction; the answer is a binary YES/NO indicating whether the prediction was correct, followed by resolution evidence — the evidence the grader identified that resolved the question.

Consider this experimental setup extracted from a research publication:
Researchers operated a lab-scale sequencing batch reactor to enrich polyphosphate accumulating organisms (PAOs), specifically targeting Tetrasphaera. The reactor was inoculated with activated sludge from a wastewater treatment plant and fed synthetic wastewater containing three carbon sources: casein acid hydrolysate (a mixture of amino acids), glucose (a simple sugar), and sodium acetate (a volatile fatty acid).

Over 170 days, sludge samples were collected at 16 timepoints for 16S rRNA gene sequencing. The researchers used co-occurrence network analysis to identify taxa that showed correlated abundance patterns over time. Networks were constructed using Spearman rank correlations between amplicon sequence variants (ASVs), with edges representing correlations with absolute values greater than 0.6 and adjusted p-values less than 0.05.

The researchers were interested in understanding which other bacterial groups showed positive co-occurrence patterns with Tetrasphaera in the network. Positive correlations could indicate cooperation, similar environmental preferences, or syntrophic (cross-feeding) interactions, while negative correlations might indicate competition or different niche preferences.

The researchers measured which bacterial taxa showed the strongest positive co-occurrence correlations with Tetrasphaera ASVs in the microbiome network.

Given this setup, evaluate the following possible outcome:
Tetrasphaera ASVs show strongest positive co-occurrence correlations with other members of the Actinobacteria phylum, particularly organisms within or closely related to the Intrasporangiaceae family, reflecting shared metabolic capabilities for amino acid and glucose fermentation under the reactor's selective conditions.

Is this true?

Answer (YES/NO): NO